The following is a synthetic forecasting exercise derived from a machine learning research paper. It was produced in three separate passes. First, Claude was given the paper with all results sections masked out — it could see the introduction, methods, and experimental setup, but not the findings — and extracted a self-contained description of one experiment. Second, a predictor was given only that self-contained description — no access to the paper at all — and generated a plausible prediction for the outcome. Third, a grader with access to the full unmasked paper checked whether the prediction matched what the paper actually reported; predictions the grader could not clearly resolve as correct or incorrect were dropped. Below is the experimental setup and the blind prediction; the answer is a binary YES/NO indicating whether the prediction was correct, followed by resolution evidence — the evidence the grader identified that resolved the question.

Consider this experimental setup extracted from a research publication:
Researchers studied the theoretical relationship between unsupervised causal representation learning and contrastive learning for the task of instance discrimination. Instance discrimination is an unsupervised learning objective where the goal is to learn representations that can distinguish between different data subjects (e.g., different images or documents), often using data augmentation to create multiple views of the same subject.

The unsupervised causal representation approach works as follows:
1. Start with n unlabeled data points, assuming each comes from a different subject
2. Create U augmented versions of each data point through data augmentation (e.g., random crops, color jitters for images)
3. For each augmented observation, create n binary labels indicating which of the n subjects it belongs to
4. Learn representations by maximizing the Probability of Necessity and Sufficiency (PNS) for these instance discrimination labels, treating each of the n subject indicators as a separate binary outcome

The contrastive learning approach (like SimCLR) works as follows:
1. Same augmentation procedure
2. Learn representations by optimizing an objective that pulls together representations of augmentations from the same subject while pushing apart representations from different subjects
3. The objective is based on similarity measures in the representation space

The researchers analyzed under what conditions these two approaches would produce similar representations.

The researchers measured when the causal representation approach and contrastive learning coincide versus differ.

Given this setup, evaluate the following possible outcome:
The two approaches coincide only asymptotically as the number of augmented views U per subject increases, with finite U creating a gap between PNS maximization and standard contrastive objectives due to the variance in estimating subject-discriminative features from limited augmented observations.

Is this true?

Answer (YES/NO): NO